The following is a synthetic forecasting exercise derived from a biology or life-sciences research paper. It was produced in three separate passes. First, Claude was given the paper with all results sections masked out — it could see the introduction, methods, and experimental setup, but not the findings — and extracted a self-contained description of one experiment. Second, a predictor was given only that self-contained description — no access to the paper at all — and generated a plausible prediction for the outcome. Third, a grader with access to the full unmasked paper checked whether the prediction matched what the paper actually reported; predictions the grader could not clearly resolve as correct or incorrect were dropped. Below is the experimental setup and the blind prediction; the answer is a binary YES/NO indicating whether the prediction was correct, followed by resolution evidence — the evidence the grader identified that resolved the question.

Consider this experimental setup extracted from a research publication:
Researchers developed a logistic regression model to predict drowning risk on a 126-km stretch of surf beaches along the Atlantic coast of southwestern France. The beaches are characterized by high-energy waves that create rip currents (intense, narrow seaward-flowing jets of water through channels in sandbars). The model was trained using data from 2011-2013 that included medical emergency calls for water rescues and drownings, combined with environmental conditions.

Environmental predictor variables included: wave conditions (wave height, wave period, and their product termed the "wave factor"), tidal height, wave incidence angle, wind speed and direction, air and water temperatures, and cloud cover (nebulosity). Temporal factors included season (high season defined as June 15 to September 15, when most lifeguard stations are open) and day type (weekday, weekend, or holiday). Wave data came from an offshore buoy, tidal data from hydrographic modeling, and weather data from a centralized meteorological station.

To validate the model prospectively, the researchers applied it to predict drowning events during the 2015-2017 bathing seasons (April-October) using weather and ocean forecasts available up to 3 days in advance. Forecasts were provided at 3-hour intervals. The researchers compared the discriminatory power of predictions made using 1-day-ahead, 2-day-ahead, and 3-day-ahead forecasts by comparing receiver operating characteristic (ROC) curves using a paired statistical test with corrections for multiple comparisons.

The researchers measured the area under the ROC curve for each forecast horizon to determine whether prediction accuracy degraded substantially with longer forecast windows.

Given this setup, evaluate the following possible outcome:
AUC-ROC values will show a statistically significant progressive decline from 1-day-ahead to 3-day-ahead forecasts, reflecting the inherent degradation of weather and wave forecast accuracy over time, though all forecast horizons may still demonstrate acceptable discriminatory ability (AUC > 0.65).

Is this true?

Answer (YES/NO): NO